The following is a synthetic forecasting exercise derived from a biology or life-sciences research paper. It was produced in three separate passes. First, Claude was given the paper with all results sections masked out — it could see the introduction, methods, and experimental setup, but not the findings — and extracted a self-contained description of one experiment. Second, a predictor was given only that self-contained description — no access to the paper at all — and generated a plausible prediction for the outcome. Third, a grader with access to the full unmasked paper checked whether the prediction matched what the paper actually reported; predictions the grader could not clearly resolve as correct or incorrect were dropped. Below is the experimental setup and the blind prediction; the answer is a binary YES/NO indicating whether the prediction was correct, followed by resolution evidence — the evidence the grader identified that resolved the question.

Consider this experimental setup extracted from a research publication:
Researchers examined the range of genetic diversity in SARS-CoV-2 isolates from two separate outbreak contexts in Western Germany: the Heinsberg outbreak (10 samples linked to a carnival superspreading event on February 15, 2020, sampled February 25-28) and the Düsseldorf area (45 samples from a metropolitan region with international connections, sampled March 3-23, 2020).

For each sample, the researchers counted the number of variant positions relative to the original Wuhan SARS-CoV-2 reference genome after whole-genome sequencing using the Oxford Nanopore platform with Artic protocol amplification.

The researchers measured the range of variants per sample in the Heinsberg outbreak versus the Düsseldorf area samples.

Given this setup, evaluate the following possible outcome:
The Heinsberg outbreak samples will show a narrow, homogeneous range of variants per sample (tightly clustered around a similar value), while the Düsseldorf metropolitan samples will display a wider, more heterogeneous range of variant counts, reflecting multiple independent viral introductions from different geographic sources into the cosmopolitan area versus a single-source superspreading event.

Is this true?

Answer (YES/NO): YES